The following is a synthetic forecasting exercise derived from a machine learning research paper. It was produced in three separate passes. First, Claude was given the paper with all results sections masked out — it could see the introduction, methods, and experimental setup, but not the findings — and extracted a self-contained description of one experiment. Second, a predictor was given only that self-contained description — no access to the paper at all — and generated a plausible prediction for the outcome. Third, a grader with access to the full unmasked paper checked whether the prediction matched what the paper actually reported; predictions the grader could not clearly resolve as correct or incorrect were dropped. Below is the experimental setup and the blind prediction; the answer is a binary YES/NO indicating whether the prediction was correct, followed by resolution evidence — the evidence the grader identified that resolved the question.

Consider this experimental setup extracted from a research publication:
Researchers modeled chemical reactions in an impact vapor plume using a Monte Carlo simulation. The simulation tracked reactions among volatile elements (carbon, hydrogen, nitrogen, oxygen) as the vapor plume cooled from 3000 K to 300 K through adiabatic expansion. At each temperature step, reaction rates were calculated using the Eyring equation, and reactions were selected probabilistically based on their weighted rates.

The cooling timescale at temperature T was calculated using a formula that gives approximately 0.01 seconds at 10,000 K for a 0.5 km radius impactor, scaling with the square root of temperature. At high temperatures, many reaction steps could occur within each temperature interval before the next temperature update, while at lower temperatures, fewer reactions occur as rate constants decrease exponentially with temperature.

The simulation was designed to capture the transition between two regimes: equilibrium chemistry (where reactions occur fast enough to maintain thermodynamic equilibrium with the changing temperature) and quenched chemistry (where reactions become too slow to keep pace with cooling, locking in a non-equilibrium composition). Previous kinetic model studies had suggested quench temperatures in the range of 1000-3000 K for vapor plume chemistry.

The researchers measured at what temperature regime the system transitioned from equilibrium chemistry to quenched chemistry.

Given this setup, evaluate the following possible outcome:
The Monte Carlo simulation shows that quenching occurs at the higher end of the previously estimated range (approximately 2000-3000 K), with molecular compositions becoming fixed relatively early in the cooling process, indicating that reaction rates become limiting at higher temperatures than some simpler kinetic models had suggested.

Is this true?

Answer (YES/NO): NO